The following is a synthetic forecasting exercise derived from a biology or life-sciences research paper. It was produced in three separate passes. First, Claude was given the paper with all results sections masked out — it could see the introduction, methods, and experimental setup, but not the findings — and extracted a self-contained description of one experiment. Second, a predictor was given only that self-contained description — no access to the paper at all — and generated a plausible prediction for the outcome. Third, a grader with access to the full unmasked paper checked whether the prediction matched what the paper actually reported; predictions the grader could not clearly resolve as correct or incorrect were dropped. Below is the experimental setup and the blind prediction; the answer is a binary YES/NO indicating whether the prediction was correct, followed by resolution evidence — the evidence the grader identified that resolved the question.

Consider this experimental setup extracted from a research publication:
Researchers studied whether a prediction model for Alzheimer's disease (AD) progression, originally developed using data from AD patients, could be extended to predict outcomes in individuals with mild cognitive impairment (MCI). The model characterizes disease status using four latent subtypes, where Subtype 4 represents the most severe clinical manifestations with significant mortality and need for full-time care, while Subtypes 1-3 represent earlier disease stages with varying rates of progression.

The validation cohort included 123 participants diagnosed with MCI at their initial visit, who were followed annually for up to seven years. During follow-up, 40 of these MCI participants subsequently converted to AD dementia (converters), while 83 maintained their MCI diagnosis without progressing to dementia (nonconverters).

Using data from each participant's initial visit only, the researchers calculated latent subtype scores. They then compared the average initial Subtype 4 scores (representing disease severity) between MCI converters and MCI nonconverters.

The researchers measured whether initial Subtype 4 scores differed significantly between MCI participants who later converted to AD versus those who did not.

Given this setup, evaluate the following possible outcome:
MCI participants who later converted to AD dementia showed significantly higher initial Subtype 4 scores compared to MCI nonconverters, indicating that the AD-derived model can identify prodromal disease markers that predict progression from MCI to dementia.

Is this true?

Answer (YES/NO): NO